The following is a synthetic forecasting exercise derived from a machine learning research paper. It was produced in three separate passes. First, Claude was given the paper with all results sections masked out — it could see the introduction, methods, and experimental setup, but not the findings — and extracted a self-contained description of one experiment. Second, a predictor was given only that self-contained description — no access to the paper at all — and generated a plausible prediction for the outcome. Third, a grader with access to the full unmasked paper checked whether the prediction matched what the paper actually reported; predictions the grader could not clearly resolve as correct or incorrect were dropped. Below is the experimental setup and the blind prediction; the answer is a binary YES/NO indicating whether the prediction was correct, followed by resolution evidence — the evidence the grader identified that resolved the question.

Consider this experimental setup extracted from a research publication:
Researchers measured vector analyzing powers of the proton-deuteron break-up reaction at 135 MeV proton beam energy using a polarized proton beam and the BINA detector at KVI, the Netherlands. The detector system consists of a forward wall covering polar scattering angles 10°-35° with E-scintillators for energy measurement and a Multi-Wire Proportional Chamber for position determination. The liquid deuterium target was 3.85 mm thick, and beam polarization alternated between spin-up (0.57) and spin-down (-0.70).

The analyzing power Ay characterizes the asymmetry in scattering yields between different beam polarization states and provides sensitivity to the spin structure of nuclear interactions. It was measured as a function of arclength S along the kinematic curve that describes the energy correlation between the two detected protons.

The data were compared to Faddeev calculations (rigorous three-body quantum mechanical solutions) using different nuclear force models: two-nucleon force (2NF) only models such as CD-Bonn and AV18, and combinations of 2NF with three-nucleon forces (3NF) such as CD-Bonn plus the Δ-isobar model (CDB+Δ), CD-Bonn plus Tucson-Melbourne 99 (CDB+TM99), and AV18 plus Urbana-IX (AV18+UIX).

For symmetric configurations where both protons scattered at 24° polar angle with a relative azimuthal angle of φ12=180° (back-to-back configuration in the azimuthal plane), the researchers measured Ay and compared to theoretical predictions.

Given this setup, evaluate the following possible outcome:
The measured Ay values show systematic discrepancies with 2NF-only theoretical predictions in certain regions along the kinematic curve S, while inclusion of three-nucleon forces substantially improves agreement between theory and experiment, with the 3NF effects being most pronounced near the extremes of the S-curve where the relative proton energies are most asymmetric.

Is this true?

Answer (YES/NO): NO